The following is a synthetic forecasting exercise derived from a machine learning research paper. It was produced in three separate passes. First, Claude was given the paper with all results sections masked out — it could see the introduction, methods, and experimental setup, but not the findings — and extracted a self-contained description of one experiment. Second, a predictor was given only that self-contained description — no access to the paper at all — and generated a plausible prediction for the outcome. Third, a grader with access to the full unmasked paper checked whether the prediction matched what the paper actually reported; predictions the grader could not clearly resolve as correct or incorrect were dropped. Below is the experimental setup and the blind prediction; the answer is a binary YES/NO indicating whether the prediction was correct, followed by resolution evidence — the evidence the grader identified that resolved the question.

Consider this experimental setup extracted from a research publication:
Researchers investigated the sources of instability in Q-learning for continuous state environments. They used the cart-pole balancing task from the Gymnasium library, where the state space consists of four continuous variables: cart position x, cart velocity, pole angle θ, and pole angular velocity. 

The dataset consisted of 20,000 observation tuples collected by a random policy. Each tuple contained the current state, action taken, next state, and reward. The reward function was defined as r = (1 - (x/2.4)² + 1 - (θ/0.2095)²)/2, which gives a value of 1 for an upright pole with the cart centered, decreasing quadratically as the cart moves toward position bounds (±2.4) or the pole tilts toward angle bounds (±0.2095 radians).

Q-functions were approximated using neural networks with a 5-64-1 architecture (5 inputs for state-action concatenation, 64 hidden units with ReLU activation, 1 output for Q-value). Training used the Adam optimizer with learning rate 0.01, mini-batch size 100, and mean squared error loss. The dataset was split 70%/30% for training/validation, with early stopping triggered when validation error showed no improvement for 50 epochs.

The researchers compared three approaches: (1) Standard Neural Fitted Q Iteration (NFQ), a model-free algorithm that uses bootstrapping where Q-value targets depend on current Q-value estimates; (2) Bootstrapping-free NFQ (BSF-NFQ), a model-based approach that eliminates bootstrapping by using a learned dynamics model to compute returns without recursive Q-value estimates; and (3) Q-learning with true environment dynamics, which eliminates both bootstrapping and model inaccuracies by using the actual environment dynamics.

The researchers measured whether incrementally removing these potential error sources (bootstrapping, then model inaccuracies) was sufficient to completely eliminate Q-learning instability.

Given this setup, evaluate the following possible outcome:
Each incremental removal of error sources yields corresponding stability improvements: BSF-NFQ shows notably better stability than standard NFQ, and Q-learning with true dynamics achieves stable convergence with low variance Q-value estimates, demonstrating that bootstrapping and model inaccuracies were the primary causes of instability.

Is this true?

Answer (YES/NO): NO